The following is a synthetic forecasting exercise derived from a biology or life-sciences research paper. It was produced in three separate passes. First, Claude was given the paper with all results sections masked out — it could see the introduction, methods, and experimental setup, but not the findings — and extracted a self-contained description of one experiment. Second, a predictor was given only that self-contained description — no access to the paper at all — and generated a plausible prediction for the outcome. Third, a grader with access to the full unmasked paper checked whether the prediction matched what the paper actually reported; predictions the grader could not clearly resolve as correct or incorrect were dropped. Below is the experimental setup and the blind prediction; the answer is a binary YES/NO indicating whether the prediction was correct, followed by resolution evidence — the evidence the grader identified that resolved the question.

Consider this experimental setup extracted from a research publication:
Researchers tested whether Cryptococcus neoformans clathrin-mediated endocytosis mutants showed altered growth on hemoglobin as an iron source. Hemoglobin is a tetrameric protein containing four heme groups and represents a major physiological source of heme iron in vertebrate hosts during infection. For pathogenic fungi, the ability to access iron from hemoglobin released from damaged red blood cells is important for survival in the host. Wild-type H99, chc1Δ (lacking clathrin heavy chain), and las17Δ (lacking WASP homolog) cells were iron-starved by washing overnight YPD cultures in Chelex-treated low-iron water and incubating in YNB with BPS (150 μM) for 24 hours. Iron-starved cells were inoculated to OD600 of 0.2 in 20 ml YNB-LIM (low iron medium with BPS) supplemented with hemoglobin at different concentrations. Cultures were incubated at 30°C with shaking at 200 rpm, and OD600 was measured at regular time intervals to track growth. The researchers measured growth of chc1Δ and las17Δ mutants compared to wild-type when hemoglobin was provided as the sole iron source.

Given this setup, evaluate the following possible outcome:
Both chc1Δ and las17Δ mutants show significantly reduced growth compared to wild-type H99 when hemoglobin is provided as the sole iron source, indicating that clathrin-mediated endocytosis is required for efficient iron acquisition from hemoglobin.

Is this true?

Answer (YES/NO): YES